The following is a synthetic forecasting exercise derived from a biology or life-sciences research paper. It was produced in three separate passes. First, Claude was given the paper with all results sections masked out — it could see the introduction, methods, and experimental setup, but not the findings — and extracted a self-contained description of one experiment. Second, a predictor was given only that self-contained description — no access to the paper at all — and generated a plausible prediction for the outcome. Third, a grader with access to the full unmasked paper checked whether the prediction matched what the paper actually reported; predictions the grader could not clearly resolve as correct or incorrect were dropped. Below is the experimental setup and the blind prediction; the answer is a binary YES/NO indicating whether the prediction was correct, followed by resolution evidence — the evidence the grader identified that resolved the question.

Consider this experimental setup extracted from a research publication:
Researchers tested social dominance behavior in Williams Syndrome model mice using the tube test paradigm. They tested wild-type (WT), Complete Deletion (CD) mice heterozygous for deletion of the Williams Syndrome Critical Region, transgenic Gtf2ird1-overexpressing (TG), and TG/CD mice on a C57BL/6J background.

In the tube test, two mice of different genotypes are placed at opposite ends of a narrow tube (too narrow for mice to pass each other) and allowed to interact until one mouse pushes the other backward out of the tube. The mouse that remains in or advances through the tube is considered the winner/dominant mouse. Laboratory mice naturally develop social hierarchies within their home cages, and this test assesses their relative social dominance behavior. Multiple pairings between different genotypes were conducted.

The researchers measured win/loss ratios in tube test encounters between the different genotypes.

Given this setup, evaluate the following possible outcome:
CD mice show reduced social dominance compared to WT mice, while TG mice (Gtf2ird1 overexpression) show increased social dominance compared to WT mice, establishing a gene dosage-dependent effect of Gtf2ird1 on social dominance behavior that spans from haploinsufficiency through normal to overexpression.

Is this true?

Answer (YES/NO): NO